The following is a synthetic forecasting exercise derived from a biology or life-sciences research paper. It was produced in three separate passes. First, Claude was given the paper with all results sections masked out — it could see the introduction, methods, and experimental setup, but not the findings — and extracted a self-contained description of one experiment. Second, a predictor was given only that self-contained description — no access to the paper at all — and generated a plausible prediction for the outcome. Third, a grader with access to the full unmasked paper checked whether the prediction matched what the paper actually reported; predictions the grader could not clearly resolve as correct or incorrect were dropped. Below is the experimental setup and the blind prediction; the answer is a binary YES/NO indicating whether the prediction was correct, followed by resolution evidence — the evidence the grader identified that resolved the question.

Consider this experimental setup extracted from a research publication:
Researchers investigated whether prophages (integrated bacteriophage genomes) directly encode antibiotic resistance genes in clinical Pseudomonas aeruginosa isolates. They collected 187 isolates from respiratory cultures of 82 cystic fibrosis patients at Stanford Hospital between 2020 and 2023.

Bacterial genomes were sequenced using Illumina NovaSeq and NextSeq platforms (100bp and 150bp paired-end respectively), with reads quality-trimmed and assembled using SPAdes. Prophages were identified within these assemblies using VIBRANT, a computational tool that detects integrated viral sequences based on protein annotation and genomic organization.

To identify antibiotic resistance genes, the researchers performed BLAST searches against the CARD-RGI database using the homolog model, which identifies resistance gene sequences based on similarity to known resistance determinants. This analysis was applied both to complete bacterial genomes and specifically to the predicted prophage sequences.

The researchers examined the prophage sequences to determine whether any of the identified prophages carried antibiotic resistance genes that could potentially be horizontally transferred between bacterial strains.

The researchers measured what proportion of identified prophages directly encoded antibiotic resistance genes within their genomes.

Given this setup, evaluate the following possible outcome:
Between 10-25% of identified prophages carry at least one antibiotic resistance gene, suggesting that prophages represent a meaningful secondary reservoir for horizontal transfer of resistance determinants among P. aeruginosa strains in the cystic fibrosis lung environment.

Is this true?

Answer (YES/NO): NO